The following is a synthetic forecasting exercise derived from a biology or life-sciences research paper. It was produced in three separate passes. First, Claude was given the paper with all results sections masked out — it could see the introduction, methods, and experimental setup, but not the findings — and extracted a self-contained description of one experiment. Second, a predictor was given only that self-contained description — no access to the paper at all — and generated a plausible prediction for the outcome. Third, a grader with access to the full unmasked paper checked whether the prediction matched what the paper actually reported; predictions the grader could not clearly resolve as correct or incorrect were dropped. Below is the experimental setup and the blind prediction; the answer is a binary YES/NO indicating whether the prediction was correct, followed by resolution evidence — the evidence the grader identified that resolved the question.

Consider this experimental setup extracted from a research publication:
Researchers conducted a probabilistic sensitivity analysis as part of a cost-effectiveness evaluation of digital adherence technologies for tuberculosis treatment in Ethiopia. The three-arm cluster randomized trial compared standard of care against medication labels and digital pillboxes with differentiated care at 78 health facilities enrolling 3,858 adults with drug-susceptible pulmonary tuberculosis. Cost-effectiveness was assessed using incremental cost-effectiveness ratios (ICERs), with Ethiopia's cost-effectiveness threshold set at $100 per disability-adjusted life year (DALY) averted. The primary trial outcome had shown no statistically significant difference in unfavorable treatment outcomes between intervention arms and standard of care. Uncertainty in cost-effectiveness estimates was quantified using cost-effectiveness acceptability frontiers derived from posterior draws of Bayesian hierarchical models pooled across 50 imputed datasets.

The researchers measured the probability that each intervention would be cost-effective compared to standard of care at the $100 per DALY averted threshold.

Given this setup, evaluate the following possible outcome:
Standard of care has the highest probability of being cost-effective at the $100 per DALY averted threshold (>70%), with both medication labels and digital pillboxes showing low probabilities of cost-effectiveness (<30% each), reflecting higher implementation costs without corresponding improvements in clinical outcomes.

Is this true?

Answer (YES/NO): NO